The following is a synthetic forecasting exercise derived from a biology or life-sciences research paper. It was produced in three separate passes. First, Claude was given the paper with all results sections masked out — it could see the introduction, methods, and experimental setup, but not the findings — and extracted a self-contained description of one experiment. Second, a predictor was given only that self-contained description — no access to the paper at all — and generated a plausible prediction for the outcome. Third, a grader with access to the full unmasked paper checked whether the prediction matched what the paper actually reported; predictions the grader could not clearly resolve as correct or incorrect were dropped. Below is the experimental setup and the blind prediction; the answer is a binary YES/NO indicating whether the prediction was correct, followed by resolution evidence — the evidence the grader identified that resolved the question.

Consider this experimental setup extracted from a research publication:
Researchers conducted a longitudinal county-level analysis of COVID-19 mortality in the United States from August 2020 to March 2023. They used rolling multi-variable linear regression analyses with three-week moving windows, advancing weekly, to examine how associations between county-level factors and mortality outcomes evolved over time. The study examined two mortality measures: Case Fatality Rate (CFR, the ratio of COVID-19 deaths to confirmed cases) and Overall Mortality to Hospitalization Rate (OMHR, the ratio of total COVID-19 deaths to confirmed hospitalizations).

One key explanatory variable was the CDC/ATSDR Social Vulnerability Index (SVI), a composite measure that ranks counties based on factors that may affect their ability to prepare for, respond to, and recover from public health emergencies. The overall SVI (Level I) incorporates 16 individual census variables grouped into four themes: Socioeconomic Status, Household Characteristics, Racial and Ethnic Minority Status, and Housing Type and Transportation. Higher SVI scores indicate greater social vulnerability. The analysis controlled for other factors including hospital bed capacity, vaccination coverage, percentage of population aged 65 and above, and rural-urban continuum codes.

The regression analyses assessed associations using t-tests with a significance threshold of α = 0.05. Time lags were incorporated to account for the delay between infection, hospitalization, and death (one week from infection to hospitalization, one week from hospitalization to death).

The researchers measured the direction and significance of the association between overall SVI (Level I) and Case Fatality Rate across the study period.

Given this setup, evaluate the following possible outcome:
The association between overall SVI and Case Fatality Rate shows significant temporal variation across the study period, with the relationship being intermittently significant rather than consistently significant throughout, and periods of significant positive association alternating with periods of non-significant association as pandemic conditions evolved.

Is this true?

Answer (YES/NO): NO